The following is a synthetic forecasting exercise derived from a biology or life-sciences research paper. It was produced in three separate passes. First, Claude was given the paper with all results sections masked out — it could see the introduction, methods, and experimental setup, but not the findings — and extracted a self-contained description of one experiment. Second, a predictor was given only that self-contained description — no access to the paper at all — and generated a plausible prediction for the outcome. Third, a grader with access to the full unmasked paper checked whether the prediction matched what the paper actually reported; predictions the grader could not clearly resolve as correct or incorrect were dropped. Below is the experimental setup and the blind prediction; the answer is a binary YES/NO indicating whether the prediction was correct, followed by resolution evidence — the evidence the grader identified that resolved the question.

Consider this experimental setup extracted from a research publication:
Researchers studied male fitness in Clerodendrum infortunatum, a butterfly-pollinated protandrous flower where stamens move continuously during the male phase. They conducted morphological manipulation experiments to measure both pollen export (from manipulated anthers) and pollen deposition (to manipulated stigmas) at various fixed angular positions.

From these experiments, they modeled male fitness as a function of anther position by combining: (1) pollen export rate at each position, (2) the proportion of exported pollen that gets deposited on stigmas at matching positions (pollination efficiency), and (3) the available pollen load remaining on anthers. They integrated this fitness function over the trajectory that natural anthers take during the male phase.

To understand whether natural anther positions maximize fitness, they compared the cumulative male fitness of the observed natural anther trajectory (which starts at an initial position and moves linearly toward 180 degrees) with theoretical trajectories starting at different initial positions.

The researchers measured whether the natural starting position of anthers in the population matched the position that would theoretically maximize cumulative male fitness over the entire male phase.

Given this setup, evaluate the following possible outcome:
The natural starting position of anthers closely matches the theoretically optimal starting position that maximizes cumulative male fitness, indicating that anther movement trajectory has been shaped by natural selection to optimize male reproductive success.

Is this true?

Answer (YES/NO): YES